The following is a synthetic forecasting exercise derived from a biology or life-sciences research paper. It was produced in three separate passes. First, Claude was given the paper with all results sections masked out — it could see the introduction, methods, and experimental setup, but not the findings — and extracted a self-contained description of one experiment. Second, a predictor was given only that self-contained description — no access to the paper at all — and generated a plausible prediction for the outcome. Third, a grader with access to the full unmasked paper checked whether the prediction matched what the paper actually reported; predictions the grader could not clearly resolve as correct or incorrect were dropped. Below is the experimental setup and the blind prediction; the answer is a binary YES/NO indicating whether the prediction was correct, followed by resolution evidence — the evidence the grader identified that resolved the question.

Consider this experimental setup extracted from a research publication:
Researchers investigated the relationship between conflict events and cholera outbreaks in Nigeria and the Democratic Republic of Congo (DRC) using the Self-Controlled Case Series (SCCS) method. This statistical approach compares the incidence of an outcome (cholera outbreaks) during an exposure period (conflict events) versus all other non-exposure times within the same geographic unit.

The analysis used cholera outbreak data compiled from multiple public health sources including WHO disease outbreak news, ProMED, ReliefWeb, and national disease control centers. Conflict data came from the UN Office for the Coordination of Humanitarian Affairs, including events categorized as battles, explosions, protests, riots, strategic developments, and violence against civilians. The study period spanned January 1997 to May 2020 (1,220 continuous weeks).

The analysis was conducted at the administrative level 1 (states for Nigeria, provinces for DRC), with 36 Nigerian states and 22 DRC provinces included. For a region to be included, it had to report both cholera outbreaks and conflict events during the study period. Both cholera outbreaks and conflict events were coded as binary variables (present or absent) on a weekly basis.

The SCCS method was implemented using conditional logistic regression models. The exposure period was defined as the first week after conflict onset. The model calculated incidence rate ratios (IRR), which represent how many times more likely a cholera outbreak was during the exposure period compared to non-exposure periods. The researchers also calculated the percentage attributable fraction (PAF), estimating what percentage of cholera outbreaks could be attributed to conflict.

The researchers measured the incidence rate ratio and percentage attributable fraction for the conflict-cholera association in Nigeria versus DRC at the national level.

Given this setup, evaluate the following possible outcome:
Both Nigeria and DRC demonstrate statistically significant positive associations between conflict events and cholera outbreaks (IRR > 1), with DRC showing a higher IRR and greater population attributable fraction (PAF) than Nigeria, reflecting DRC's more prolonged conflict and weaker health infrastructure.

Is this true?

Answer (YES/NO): NO